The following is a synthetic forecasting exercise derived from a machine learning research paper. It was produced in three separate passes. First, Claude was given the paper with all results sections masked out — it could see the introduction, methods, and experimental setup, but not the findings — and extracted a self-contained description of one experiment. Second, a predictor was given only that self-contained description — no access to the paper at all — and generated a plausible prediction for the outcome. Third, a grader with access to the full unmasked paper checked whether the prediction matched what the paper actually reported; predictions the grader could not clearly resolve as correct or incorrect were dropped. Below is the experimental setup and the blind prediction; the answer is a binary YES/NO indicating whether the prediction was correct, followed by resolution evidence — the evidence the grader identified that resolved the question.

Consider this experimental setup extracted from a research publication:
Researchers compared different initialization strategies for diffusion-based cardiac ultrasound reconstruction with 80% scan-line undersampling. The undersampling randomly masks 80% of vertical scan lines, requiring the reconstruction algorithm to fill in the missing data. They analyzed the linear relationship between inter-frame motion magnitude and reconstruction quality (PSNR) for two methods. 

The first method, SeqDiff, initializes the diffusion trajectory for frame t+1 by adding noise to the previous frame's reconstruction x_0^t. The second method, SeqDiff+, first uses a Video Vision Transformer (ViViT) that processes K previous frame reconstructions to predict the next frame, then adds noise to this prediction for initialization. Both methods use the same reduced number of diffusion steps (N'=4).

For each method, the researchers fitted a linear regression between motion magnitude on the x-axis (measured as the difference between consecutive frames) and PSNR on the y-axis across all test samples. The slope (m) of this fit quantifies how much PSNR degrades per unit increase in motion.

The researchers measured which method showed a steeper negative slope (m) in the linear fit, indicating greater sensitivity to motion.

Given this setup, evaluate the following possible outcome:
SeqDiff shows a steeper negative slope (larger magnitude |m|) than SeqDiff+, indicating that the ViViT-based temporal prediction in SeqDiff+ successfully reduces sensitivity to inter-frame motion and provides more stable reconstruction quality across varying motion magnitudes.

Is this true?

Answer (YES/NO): YES